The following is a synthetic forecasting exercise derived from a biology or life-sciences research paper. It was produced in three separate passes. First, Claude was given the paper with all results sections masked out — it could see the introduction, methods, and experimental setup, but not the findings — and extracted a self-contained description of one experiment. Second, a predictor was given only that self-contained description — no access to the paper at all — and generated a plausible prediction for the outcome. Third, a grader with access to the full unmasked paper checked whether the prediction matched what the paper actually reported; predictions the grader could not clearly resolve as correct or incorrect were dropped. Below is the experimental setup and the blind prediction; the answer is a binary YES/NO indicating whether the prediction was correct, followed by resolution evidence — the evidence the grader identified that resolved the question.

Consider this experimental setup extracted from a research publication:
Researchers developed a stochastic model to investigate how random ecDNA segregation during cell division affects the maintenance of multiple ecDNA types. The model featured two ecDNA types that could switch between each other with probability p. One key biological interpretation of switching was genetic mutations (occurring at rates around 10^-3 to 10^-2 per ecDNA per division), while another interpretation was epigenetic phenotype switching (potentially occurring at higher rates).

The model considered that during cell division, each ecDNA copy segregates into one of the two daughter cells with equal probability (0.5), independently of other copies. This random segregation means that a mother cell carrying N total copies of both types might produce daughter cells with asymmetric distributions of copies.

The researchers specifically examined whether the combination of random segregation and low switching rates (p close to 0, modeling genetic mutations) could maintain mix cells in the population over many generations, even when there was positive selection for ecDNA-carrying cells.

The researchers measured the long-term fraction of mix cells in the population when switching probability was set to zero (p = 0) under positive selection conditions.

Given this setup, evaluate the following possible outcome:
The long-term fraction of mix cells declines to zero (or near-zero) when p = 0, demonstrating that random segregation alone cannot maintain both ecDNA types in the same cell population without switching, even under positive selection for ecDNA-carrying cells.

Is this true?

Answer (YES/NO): YES